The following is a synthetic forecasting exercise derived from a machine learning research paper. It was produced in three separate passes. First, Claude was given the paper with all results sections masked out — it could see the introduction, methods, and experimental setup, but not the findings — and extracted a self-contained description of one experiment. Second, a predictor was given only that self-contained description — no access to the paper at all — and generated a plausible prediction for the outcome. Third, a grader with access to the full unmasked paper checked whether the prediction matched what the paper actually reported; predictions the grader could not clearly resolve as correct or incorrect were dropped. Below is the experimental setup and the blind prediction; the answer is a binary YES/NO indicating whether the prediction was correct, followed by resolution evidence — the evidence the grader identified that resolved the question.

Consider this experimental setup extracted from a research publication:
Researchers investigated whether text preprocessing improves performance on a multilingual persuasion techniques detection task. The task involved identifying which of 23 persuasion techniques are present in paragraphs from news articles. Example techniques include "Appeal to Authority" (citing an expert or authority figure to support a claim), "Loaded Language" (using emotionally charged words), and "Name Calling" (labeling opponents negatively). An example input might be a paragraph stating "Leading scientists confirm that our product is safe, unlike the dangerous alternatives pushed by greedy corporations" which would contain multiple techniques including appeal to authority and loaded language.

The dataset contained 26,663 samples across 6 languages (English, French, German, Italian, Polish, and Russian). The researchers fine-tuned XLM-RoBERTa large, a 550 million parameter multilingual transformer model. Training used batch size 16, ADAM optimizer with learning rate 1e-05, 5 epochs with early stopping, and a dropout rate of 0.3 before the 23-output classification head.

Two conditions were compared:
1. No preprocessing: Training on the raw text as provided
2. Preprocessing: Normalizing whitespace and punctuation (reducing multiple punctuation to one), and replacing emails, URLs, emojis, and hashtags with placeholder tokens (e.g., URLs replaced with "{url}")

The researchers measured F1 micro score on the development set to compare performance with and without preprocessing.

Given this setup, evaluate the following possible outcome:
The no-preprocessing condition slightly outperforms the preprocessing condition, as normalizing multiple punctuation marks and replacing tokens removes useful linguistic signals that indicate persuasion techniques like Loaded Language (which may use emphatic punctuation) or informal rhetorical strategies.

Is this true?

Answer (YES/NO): YES